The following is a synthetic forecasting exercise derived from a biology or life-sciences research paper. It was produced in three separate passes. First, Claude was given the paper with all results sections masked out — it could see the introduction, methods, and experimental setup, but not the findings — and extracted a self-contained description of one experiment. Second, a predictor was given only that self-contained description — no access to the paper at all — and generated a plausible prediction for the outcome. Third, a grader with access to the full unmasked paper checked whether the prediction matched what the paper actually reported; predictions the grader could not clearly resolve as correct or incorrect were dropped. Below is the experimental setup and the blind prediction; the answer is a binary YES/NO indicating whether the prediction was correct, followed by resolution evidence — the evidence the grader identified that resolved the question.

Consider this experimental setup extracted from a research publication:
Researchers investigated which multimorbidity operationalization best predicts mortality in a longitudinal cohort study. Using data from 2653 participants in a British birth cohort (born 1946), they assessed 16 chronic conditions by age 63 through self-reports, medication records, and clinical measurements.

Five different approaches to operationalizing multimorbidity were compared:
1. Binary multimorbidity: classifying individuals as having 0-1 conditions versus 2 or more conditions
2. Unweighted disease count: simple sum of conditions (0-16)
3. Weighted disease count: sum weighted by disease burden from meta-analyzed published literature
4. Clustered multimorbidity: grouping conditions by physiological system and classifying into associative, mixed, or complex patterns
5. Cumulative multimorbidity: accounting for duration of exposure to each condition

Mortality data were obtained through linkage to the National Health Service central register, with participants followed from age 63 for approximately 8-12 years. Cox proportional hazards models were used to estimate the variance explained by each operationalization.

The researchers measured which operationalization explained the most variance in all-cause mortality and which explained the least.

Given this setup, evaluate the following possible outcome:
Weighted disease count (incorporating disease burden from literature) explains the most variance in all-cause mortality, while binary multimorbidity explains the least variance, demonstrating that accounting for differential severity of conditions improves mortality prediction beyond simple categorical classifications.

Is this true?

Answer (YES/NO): YES